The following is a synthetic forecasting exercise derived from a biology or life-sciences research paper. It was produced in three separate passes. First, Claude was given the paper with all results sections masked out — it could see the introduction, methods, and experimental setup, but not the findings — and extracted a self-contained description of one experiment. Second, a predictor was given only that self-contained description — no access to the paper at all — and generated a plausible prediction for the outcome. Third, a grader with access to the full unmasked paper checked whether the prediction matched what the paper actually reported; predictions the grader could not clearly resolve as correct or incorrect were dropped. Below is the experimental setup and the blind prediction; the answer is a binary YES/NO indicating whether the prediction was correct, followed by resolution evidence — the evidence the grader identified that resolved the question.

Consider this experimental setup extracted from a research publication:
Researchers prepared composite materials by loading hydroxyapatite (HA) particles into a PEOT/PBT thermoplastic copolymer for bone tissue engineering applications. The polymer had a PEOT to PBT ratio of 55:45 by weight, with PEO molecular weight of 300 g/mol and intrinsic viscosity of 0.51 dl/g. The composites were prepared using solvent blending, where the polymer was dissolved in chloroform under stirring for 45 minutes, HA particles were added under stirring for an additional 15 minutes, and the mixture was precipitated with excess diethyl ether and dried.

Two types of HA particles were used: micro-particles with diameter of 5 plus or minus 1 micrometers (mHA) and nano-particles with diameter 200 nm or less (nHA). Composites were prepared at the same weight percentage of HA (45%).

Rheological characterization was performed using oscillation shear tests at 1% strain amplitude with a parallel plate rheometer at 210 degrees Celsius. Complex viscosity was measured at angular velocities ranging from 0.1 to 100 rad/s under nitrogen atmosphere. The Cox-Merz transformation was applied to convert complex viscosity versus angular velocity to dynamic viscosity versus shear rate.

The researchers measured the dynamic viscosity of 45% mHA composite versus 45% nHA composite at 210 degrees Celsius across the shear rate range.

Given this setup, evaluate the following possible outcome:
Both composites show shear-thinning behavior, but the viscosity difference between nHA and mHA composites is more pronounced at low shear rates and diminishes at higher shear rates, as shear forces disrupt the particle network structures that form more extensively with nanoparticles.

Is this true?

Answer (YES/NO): NO